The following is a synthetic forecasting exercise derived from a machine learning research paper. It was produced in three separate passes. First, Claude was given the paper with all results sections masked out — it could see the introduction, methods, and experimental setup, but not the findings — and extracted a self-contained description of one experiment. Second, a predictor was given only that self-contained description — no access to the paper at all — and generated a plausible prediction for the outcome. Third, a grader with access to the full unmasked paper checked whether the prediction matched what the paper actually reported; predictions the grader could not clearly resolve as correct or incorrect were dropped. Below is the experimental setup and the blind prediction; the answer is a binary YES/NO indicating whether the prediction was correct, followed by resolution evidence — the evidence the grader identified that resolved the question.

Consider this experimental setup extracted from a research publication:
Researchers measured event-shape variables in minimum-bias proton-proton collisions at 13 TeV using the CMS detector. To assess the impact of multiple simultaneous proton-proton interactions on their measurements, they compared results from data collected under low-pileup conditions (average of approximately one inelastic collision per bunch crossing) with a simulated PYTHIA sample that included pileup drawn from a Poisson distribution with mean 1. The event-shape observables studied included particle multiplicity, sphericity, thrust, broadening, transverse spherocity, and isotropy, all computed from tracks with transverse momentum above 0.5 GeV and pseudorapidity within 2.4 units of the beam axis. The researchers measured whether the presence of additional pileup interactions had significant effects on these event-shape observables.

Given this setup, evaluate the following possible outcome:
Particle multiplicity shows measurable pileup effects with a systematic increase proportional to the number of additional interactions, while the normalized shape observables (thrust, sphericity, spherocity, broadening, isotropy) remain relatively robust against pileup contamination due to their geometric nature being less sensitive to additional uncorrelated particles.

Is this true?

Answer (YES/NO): NO